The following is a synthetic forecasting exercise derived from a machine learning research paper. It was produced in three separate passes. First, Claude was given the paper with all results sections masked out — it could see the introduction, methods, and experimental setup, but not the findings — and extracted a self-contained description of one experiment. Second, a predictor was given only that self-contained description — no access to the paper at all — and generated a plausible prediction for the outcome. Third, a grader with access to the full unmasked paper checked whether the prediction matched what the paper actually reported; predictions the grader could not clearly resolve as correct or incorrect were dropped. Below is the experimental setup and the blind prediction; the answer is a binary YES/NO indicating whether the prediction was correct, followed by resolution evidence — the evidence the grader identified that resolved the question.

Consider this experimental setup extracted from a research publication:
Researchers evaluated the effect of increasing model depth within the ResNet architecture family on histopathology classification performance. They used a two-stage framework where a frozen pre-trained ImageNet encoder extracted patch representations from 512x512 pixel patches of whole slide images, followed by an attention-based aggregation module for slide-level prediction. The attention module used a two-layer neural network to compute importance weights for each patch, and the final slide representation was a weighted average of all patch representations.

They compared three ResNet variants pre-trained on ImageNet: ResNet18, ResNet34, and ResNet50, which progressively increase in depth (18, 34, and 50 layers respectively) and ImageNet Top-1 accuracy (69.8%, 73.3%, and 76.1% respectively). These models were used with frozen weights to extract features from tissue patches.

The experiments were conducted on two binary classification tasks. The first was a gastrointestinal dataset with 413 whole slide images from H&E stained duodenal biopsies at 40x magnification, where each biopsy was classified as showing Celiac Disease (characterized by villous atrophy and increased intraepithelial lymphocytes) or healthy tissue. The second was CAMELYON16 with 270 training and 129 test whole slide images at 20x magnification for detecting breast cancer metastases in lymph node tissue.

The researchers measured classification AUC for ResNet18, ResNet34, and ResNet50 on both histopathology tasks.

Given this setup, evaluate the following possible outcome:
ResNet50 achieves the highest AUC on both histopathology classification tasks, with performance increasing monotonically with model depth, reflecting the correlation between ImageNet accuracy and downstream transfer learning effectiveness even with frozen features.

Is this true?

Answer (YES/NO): NO